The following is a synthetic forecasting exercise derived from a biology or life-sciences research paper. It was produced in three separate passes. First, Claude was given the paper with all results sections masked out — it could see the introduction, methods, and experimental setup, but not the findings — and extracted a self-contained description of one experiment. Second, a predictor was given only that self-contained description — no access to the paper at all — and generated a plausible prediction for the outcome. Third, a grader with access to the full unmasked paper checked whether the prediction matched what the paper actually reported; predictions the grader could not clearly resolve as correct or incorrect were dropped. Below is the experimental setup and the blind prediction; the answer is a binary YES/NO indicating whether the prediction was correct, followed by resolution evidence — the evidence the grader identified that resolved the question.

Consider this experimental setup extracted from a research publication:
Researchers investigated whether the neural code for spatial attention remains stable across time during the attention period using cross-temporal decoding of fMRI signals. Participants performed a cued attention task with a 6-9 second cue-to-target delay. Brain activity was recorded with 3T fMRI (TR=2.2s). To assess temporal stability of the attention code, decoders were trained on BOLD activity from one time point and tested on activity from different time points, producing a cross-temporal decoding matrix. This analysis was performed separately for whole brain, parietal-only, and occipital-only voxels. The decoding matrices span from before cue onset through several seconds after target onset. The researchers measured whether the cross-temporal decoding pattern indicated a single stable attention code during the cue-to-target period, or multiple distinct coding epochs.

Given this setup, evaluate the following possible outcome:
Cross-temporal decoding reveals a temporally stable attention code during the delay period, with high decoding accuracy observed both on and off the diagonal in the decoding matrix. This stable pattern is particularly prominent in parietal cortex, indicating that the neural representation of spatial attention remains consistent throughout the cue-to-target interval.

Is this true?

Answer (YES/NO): NO